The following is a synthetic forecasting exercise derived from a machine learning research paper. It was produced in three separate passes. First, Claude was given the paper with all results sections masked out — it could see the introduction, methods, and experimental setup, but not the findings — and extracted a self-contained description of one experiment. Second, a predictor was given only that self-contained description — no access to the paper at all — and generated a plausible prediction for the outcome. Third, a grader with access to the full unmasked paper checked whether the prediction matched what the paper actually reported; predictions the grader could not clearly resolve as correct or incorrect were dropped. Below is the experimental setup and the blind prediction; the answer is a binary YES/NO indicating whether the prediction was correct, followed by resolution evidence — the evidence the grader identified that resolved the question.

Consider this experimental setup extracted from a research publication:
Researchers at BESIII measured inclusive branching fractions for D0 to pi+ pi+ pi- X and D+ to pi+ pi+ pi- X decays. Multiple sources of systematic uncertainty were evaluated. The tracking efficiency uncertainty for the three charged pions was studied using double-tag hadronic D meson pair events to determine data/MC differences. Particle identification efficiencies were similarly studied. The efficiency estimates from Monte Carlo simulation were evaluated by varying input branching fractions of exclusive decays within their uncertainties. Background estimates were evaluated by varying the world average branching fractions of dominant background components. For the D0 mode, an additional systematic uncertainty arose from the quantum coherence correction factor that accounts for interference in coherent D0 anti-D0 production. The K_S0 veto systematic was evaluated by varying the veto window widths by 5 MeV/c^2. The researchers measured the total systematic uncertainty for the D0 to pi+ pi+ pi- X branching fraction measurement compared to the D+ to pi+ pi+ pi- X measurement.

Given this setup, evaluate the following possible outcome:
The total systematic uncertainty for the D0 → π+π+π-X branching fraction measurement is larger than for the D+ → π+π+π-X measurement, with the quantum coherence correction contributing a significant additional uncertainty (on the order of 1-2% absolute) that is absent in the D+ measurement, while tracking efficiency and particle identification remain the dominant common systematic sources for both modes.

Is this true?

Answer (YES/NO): NO